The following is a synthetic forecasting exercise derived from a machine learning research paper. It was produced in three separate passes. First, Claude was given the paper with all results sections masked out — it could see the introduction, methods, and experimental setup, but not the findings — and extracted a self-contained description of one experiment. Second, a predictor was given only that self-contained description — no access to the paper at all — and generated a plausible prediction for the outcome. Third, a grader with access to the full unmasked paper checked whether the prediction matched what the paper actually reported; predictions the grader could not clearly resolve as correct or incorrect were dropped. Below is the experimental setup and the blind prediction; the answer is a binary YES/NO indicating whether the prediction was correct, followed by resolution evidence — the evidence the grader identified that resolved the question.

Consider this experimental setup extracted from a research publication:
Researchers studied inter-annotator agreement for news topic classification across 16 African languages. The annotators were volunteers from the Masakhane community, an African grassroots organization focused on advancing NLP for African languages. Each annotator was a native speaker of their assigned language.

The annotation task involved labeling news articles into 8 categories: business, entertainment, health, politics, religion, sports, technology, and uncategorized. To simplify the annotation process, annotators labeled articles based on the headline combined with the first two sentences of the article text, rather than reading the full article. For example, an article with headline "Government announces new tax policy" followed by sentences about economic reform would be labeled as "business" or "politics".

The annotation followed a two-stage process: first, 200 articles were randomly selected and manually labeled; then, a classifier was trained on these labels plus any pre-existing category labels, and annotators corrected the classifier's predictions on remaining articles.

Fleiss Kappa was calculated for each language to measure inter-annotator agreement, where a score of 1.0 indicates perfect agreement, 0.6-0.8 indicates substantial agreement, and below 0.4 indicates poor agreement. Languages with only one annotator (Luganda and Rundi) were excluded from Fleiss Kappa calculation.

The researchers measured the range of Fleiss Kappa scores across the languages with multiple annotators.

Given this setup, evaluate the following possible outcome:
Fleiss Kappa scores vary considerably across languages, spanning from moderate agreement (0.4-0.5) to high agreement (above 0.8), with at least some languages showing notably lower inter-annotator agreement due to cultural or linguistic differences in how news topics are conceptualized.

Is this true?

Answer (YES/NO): NO